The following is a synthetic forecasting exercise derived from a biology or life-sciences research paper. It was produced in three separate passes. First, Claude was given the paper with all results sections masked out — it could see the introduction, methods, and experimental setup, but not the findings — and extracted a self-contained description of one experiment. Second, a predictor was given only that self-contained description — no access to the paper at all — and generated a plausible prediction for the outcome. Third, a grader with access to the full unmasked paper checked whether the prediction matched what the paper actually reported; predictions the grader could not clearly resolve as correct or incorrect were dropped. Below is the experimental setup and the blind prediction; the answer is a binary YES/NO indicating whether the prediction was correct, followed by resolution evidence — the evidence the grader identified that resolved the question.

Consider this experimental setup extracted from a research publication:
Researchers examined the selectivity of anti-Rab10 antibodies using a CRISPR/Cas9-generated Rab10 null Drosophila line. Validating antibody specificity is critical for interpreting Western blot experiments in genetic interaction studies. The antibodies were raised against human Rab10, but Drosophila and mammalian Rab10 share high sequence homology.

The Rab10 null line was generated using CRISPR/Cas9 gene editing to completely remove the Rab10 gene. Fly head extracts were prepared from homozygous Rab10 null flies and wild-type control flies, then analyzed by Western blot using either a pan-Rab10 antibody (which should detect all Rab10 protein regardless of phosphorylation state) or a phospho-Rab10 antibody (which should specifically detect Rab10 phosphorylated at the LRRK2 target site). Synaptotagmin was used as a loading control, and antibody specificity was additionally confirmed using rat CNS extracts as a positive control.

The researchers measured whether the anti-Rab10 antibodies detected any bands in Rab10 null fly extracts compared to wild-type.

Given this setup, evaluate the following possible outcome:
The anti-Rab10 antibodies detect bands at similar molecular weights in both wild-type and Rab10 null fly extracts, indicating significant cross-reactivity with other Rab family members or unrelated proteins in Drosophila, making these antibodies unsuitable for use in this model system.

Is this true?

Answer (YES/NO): NO